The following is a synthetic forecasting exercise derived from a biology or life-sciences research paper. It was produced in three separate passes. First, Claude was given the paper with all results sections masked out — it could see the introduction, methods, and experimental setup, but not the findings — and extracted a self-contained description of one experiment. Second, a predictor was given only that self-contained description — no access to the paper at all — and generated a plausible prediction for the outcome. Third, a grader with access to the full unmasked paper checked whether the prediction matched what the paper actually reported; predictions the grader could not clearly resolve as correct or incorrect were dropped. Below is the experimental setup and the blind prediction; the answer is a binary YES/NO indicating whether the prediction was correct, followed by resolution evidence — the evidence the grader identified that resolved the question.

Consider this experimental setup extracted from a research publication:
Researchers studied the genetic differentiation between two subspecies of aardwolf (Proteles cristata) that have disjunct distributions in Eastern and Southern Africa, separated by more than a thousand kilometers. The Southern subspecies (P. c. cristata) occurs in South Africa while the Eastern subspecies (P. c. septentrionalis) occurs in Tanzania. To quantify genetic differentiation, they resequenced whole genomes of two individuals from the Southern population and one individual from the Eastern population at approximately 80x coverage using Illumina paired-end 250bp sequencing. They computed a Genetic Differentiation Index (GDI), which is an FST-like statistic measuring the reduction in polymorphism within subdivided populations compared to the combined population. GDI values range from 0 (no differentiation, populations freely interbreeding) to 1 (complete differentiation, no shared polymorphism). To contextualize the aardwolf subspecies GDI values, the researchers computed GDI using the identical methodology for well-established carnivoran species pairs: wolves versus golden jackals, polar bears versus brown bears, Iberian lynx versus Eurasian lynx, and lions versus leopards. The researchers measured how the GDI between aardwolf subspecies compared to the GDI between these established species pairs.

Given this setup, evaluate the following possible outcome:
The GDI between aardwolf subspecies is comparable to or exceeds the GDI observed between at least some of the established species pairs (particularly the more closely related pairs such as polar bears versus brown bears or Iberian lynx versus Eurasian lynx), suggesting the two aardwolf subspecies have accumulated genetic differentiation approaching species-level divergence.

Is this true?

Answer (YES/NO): YES